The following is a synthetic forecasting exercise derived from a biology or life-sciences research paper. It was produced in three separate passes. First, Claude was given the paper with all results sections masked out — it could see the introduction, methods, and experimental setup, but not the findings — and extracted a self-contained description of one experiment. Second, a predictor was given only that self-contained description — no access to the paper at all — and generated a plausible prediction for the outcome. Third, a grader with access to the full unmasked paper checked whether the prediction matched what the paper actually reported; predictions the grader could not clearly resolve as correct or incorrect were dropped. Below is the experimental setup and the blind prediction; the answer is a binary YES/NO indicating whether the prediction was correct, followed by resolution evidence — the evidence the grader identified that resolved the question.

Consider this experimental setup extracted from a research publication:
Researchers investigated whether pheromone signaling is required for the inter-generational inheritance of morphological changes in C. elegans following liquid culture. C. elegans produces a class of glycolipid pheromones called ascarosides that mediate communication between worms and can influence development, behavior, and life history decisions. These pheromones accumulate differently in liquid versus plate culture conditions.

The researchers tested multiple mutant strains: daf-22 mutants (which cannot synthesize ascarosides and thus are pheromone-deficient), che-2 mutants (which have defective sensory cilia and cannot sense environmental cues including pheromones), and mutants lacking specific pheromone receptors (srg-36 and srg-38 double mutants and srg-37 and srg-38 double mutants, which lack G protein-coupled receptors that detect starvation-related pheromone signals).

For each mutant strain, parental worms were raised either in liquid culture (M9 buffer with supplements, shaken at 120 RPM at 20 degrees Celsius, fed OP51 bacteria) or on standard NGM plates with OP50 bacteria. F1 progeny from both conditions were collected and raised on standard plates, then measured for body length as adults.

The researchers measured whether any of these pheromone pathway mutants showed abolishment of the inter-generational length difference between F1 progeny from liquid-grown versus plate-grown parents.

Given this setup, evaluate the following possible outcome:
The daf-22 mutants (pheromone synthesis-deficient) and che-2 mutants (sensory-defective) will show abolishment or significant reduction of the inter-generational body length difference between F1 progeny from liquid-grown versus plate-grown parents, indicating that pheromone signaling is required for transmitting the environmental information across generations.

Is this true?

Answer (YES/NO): NO